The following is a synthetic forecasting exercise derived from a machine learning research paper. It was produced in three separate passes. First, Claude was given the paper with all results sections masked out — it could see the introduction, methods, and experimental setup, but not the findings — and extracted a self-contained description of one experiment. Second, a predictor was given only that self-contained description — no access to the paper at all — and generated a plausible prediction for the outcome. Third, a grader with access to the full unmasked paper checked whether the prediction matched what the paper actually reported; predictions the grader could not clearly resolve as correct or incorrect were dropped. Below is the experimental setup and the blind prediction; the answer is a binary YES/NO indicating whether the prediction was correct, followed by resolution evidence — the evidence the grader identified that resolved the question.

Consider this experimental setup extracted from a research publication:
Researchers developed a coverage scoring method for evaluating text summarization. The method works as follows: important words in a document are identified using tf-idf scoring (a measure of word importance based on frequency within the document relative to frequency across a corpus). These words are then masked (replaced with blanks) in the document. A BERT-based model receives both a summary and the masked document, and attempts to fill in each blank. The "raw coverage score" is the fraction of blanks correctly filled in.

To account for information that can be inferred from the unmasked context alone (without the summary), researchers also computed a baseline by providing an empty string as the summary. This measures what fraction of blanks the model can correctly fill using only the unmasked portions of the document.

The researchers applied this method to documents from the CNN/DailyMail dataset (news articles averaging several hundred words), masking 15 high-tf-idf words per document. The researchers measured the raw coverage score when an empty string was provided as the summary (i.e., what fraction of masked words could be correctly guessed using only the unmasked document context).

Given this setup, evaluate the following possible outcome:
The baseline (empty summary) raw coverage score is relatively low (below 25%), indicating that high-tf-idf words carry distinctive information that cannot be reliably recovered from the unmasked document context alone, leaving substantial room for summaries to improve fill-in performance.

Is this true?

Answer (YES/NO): NO